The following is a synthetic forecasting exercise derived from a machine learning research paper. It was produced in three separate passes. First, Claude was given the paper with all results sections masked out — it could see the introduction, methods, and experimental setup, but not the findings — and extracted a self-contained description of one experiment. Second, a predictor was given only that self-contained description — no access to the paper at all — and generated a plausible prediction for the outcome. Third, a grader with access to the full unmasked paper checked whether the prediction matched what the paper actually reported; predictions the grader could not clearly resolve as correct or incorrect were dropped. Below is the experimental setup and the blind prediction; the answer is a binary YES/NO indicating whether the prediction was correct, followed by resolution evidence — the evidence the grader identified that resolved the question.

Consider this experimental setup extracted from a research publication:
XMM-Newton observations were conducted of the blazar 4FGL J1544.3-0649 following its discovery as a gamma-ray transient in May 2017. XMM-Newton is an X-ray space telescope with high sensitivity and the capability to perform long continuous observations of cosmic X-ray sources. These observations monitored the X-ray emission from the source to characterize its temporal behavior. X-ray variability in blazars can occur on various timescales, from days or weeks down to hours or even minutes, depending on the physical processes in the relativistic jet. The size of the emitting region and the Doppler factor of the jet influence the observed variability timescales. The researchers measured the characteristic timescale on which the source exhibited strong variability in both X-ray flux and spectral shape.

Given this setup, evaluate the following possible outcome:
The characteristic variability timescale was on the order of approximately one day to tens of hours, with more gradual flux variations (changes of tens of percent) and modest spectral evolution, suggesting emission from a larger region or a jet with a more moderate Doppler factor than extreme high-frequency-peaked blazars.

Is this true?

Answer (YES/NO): NO